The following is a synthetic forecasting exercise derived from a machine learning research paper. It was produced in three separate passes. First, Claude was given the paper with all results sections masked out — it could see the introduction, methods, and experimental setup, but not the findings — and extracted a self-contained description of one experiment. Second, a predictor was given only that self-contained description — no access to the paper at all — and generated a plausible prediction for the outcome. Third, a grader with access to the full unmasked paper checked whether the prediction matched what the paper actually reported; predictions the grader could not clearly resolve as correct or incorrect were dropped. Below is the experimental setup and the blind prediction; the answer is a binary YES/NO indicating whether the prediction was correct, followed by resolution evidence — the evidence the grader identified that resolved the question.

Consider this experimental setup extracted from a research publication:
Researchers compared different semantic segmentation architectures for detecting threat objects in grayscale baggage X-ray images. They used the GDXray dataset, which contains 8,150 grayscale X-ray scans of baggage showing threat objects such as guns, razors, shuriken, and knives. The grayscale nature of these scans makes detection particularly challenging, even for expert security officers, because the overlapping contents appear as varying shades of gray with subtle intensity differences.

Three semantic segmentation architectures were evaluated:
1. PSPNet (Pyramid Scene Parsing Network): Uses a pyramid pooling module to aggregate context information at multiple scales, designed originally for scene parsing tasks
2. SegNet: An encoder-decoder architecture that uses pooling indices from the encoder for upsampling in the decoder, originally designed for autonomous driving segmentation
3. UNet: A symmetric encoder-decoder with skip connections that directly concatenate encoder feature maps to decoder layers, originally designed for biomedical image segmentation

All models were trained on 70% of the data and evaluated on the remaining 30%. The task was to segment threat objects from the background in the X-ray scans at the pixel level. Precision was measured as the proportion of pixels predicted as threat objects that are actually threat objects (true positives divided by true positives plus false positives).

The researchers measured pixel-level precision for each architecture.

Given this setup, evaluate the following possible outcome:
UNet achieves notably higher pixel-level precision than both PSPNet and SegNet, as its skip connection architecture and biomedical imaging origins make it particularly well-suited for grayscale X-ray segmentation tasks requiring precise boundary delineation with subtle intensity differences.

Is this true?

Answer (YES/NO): YES